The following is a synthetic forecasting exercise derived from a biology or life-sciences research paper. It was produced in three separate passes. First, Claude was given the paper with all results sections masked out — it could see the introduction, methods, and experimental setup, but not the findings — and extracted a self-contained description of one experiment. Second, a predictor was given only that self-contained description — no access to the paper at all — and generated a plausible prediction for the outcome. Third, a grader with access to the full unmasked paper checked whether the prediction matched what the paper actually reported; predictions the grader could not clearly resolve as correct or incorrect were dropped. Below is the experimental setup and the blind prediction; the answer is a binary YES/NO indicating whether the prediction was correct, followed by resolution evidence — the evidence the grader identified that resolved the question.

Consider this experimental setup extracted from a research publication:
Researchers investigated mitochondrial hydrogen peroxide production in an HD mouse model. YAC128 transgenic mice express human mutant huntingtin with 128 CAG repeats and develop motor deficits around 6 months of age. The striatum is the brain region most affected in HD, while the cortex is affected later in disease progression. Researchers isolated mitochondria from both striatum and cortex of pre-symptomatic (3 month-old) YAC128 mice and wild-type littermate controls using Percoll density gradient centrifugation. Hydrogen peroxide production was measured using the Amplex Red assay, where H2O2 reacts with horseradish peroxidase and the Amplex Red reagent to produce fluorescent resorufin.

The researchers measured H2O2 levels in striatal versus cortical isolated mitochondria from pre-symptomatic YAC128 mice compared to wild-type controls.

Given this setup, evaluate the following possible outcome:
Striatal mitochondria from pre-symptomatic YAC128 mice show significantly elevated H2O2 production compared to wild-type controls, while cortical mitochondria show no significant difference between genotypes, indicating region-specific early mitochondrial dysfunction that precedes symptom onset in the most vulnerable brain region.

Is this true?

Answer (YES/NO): YES